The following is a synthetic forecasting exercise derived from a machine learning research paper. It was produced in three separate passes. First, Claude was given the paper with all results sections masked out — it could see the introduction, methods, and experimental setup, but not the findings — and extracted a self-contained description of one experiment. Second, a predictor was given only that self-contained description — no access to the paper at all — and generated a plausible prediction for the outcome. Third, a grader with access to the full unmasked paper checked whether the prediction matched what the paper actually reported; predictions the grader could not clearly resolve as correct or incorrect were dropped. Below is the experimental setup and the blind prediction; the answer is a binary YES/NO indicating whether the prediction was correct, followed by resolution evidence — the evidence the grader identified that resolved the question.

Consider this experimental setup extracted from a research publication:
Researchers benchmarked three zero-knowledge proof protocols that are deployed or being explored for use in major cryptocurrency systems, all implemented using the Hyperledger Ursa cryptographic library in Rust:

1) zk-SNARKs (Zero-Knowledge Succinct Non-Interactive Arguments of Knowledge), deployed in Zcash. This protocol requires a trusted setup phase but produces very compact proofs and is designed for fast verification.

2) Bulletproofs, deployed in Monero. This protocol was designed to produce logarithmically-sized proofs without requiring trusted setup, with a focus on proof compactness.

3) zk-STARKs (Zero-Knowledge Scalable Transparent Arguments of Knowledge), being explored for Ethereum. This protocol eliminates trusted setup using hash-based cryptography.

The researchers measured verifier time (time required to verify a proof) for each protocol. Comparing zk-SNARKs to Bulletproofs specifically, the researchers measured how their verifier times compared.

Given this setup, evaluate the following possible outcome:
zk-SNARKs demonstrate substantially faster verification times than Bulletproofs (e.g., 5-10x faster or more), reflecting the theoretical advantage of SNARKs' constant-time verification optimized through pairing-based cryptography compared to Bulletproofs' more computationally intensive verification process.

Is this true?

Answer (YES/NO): YES